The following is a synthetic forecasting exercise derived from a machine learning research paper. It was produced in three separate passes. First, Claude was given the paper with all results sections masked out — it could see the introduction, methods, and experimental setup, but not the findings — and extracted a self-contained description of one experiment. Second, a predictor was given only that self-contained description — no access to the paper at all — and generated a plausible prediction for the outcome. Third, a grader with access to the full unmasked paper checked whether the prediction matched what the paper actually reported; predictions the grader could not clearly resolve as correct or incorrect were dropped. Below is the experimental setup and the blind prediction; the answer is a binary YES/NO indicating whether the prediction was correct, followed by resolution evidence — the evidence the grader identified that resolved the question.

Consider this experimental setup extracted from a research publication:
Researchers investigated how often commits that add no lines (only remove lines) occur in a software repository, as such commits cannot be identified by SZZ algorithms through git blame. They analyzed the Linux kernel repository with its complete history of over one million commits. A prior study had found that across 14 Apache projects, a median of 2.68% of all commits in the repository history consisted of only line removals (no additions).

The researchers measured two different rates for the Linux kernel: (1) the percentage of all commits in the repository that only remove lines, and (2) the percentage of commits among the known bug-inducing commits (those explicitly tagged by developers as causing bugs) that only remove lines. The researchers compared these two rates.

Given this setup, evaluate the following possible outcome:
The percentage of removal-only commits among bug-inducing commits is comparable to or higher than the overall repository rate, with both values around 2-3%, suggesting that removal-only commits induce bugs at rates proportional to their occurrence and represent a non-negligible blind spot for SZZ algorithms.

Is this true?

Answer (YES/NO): NO